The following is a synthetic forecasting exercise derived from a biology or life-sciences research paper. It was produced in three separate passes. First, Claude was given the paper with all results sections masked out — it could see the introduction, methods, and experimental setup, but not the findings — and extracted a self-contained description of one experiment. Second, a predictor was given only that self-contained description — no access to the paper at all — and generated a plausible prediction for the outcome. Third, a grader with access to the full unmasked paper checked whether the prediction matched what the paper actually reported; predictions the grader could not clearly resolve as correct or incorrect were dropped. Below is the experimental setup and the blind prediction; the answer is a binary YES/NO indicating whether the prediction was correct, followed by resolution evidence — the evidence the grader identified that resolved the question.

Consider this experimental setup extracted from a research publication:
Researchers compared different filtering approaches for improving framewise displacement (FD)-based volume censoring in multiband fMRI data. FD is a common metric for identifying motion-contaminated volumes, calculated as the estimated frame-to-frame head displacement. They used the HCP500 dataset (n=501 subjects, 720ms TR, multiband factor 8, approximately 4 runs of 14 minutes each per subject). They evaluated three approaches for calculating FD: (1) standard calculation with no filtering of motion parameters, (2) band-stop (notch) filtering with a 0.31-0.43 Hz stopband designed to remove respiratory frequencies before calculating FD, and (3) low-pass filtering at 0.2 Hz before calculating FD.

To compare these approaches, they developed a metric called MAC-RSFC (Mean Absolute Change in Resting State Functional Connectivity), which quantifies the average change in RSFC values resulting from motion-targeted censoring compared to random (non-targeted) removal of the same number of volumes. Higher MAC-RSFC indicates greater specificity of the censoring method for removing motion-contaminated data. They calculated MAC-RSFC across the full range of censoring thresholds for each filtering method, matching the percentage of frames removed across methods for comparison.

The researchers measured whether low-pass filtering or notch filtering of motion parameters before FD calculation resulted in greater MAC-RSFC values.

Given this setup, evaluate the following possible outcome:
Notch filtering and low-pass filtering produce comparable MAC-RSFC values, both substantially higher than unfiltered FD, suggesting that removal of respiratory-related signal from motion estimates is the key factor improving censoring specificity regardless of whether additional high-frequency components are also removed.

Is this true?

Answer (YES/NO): NO